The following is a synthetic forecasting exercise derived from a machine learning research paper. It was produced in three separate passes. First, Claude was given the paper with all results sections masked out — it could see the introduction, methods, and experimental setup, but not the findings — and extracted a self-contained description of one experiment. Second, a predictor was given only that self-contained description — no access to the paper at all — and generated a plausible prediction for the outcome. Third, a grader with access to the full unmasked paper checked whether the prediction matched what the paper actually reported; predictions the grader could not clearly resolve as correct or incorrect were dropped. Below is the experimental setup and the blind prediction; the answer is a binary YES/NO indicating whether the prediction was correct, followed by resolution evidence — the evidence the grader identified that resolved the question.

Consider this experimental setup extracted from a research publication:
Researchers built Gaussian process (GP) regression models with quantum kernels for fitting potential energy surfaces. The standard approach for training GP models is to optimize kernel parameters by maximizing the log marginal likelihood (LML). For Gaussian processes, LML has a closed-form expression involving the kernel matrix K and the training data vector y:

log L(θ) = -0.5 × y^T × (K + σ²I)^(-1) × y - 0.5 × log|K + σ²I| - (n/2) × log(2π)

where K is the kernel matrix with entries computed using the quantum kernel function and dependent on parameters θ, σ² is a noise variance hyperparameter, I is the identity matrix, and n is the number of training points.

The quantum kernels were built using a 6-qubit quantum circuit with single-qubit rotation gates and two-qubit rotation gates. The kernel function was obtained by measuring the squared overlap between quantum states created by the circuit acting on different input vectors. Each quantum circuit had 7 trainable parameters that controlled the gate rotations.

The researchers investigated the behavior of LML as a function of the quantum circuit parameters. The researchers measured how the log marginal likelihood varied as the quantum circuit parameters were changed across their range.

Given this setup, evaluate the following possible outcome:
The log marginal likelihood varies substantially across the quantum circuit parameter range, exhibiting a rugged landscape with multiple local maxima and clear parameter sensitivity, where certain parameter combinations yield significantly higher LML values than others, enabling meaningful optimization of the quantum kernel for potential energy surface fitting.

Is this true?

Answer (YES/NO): YES